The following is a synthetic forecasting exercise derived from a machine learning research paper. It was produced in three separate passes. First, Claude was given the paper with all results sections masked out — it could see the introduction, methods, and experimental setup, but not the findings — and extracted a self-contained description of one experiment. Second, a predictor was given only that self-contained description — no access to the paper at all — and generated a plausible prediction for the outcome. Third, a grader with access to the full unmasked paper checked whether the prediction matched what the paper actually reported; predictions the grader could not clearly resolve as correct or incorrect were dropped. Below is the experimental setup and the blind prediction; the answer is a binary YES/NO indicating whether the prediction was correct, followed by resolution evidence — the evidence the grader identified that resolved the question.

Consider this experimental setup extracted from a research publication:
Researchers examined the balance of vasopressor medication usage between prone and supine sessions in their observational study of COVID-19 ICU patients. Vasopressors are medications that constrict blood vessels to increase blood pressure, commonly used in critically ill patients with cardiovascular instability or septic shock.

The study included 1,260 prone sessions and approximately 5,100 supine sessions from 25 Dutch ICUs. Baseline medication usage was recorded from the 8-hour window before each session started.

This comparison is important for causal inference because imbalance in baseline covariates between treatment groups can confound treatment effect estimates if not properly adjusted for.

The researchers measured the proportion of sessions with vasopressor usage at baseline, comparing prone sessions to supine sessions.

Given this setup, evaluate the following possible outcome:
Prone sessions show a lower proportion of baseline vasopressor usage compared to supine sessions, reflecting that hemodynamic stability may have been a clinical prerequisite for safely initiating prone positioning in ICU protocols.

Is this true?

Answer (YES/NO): NO